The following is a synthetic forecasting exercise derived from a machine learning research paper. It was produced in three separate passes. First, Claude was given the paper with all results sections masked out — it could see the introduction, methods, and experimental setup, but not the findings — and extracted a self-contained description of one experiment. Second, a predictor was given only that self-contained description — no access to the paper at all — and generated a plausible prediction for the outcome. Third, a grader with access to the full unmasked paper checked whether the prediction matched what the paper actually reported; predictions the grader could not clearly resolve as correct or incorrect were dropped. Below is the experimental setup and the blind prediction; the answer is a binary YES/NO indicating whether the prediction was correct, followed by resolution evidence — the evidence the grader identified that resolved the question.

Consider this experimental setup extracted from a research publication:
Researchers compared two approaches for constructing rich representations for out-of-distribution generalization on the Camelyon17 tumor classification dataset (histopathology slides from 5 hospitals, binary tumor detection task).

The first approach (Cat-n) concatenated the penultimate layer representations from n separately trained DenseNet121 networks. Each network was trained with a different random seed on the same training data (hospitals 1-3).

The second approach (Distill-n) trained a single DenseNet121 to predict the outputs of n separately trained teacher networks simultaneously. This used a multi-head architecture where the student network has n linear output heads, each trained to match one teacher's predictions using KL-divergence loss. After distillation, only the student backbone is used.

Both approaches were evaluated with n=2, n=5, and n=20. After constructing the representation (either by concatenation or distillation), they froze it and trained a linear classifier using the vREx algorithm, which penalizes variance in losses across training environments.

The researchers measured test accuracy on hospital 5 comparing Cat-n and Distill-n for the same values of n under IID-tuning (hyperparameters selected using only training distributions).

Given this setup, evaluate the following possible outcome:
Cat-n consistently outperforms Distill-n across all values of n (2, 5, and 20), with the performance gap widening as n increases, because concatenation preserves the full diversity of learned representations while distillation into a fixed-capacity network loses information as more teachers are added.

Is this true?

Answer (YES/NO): NO